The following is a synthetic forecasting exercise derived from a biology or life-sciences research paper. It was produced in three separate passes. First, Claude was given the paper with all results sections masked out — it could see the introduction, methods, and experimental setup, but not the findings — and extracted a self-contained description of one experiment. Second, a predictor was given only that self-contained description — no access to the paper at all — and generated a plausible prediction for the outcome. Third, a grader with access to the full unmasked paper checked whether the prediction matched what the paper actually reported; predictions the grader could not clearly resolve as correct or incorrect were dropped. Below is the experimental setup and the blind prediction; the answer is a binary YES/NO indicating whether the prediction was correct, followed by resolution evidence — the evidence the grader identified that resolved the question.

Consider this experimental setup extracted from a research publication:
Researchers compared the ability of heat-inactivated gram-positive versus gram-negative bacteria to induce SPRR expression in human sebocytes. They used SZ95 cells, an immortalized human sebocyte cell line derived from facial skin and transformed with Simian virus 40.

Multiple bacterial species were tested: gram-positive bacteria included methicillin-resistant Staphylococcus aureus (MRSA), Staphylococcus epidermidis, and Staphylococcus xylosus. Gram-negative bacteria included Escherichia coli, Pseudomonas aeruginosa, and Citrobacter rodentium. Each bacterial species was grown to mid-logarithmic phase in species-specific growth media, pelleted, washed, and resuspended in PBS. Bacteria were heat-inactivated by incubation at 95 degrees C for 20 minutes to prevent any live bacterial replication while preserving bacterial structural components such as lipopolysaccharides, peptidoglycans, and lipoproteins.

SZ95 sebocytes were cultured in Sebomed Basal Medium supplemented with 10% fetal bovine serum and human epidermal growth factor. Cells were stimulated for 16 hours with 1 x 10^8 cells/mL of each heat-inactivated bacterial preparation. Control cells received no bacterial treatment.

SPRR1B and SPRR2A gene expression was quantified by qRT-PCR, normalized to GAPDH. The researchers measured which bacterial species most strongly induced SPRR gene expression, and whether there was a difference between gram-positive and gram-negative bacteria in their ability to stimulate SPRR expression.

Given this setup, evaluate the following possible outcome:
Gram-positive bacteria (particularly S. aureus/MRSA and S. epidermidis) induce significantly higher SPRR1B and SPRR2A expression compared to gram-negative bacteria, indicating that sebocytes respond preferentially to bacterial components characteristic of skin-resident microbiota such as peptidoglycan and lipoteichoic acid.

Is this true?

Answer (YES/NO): NO